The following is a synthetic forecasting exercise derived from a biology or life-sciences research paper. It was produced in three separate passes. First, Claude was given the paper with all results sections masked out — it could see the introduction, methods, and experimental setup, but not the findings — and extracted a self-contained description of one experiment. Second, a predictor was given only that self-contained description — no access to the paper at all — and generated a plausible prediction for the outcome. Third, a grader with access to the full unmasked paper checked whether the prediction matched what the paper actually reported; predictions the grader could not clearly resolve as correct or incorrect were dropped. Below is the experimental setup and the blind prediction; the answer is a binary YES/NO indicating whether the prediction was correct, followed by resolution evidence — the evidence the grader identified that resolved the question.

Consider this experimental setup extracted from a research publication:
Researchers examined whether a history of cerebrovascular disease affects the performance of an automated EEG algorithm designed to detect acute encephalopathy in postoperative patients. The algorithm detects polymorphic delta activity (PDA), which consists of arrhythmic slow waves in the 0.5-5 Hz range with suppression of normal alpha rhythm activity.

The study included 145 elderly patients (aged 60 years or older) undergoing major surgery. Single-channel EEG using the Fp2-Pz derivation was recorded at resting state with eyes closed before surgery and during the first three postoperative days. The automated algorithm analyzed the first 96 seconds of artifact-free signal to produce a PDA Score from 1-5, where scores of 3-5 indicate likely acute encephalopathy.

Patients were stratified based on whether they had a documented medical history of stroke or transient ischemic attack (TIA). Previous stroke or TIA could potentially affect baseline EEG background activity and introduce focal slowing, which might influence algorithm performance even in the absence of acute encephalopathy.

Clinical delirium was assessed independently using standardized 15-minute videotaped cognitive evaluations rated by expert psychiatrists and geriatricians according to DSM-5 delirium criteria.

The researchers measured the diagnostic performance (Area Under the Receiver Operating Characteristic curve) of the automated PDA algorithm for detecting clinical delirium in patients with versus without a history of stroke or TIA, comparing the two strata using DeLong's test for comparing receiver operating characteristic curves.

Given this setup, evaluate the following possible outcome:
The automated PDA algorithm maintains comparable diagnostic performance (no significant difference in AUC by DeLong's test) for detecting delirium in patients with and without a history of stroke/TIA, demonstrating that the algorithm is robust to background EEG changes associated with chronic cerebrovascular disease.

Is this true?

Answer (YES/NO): YES